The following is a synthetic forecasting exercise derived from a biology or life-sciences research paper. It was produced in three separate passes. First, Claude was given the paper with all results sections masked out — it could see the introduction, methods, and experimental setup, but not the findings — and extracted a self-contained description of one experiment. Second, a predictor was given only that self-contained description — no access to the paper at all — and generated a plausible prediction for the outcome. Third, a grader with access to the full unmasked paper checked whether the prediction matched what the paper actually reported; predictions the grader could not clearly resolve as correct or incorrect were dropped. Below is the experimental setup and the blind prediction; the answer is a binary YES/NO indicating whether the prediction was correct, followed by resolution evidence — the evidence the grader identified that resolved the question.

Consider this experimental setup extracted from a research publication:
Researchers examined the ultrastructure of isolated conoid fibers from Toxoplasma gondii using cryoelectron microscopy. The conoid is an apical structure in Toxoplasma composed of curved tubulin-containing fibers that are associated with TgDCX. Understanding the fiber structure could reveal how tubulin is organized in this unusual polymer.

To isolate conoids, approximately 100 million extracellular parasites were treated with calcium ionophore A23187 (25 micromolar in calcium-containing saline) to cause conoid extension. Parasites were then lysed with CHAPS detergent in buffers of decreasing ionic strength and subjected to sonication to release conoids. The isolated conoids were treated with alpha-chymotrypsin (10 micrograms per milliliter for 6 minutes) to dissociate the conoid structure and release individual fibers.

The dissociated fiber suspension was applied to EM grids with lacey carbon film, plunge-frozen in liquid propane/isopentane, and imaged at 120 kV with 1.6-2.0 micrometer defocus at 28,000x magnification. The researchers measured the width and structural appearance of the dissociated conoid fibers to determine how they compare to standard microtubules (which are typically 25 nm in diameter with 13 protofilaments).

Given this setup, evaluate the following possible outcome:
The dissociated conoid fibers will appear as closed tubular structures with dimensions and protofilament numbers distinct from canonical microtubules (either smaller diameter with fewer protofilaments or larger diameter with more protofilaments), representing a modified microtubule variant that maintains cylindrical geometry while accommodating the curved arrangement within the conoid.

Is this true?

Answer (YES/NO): NO